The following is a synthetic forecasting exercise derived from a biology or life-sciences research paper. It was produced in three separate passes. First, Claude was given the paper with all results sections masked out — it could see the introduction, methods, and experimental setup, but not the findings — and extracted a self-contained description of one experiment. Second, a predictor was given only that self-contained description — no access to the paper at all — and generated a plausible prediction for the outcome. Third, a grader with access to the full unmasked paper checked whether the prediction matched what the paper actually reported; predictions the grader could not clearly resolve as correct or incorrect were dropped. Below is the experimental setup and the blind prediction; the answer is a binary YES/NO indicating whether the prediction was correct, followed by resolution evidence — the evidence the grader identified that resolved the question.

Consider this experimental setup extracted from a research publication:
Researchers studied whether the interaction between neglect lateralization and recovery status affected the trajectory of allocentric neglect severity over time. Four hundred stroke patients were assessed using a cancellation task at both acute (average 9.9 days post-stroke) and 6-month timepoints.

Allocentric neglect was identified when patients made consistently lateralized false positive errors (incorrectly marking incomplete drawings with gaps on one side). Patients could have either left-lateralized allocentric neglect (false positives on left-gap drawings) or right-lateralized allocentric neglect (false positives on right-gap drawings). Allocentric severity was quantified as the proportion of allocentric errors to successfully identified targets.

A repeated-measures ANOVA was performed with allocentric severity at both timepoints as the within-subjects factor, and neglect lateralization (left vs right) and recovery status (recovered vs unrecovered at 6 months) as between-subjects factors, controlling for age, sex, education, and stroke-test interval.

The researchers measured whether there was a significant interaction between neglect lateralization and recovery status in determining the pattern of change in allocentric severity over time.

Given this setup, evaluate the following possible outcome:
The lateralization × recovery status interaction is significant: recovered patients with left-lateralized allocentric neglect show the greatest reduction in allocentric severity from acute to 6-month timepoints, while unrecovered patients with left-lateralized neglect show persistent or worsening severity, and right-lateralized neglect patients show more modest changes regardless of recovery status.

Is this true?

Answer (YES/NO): NO